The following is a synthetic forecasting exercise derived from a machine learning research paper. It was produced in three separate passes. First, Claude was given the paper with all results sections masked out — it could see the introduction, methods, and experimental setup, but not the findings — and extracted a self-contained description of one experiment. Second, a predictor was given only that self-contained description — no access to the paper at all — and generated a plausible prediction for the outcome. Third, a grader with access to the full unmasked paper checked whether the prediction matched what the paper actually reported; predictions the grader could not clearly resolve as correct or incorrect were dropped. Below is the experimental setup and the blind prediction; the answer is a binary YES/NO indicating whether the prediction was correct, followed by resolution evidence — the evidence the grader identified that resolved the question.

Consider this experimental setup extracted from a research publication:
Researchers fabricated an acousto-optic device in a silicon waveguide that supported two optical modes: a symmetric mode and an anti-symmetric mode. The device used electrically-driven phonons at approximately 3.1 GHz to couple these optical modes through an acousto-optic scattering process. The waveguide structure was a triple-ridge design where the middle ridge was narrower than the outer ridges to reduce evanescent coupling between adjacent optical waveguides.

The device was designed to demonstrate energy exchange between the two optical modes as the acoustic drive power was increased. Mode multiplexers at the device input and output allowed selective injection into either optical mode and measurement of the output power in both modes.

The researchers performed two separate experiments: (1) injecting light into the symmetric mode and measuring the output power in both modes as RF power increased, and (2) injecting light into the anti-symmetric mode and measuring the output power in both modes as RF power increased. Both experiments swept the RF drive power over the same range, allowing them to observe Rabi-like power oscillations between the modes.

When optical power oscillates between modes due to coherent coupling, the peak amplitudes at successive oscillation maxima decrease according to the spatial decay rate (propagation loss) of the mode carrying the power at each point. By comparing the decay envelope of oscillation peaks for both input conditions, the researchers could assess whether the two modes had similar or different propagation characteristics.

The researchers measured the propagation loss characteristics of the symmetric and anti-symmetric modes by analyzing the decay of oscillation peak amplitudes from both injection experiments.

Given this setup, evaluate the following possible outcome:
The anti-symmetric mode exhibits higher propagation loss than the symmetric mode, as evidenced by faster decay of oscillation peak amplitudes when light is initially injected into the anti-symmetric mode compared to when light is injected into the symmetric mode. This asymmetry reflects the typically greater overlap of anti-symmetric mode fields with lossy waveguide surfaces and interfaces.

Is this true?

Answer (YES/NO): YES